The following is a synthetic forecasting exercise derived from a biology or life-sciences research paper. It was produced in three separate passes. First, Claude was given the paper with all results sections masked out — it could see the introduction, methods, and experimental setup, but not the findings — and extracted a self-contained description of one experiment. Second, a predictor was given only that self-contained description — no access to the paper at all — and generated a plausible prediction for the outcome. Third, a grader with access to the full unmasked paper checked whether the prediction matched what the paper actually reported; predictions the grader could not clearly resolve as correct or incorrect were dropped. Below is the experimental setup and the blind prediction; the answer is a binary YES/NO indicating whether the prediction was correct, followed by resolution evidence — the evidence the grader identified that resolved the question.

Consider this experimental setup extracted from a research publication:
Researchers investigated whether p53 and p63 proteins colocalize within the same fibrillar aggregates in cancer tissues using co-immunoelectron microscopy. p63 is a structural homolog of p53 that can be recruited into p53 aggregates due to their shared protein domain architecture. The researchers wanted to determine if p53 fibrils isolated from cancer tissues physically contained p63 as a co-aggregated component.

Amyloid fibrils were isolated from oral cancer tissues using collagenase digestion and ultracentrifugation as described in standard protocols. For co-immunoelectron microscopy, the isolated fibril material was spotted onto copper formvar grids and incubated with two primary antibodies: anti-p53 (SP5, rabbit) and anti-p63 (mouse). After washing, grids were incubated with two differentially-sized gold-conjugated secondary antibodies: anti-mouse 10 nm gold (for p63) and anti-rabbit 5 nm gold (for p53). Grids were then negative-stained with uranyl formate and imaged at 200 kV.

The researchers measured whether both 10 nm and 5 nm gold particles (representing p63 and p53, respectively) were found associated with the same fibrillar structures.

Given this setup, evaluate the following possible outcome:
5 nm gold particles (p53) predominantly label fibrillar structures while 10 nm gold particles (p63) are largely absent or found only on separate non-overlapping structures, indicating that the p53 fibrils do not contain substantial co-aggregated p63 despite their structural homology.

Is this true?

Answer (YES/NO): NO